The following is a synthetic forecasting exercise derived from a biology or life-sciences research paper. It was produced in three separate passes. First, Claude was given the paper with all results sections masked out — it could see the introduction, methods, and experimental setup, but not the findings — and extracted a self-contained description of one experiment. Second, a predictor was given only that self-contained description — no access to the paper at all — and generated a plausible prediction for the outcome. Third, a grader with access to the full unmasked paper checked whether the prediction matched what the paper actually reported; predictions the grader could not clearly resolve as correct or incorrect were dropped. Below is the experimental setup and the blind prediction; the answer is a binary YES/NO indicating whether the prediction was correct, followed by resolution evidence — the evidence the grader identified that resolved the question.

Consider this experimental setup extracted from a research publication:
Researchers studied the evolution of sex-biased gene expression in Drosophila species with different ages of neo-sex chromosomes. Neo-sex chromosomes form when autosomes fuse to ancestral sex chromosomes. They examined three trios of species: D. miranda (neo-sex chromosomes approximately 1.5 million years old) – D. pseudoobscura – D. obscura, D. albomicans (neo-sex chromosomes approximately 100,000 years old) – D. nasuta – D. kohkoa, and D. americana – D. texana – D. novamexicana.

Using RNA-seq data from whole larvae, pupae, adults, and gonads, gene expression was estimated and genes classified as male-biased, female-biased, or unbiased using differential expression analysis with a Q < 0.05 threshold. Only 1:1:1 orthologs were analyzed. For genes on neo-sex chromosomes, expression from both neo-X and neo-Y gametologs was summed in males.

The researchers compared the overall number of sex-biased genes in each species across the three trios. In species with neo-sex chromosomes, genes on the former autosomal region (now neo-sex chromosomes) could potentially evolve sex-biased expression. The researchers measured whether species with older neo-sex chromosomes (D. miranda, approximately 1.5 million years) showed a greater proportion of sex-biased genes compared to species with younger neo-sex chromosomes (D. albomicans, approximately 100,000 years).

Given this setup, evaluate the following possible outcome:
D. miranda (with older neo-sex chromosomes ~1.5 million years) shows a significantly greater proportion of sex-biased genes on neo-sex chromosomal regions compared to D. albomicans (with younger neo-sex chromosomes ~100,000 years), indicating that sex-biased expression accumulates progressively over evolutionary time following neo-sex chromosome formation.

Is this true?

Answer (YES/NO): NO